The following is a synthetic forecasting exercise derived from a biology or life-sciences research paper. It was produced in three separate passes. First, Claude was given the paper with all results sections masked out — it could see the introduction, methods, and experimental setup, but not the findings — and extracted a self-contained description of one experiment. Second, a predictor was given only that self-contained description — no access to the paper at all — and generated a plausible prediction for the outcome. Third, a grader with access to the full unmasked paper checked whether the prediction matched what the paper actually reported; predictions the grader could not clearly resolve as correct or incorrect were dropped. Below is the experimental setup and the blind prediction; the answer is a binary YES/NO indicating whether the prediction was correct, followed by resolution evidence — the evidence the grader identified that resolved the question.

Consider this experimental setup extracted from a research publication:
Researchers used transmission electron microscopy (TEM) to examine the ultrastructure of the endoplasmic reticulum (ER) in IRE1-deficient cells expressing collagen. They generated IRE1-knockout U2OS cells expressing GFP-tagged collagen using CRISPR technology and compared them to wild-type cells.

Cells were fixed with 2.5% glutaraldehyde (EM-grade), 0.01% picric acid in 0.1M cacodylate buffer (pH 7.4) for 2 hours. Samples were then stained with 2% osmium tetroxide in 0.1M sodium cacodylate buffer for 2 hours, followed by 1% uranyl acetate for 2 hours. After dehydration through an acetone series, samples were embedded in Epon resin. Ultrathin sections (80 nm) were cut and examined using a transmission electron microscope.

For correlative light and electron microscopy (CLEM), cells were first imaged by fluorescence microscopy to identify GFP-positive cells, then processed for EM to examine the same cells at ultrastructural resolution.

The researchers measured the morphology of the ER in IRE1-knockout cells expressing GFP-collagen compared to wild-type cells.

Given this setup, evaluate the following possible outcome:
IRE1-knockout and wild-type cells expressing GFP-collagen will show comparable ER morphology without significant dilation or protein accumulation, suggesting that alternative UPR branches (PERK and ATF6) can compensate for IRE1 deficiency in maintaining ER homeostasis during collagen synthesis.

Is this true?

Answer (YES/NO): NO